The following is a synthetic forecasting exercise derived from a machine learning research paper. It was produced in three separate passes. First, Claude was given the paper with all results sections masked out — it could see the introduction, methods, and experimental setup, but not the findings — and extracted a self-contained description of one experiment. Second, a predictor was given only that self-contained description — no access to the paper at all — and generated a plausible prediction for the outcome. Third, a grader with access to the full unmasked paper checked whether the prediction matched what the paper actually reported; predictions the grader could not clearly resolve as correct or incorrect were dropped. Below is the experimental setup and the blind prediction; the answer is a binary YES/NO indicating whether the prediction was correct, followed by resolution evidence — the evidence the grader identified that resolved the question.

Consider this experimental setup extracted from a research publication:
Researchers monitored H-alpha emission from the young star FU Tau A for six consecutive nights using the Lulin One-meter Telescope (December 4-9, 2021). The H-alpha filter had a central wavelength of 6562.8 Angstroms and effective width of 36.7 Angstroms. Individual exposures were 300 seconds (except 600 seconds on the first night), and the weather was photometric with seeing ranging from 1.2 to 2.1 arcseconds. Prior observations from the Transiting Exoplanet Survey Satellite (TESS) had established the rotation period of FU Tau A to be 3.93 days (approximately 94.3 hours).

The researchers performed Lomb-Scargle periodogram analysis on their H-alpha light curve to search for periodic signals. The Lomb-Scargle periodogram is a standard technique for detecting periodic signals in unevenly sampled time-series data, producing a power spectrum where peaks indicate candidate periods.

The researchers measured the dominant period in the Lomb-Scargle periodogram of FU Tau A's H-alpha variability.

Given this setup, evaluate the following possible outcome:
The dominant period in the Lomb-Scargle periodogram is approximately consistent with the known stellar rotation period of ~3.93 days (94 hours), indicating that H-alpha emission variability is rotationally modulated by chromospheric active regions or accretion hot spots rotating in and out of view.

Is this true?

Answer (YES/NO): NO